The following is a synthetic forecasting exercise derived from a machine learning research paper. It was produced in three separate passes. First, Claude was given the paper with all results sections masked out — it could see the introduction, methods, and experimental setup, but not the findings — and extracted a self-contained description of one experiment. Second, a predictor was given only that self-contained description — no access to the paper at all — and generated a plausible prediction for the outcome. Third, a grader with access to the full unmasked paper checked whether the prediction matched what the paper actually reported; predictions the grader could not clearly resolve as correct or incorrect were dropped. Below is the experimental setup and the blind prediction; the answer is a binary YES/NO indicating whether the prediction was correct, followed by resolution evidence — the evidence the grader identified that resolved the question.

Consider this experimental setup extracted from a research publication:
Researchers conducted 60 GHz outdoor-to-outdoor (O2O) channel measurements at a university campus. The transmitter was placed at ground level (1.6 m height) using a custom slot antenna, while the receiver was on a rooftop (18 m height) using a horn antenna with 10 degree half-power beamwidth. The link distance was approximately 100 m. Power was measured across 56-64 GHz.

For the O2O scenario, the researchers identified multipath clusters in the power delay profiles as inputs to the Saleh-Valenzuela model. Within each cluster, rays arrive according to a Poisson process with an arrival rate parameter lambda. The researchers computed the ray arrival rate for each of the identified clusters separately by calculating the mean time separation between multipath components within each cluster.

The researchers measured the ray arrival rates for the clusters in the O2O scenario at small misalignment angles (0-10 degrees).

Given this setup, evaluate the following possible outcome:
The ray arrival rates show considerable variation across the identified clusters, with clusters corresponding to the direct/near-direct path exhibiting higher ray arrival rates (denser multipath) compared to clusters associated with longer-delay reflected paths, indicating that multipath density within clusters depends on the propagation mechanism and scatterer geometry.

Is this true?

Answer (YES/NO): NO